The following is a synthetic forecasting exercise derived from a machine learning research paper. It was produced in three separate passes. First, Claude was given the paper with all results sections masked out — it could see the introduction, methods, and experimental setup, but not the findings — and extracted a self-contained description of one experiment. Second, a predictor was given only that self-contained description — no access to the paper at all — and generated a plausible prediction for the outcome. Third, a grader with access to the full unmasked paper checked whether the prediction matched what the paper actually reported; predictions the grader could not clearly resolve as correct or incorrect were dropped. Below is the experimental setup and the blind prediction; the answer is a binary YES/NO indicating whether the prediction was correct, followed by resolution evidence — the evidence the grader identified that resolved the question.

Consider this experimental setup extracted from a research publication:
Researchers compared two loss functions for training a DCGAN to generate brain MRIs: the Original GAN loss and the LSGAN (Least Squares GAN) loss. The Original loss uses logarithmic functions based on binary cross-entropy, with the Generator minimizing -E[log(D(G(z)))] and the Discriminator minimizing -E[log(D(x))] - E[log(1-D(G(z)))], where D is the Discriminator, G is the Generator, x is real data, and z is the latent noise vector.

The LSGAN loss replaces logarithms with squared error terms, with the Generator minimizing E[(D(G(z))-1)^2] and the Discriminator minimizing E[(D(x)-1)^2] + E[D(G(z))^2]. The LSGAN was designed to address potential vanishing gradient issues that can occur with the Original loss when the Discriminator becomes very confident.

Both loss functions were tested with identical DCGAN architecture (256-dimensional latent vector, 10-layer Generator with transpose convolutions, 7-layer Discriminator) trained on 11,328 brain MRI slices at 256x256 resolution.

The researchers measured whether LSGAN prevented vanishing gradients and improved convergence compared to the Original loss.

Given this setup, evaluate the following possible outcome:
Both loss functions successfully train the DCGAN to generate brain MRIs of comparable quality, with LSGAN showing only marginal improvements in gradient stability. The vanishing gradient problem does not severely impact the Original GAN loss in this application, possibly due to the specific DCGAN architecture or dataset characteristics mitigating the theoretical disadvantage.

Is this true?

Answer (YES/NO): NO